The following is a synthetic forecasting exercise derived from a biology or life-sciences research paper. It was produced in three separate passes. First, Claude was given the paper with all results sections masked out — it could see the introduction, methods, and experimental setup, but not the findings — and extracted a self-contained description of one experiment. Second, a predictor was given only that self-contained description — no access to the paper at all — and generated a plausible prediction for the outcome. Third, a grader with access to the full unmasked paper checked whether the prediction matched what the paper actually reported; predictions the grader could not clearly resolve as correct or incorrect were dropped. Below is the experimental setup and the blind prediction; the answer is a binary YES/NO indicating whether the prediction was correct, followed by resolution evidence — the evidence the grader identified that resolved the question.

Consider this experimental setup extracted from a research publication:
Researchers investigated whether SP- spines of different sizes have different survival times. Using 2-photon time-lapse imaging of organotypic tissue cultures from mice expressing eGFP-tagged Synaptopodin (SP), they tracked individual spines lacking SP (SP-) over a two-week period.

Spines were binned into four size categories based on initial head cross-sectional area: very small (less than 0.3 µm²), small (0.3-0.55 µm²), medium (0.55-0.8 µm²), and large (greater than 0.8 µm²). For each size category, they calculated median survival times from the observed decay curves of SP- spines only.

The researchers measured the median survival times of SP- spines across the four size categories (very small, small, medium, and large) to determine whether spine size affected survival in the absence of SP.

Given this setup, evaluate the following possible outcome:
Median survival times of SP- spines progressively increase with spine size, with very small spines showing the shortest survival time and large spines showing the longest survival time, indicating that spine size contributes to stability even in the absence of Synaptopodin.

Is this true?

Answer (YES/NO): NO